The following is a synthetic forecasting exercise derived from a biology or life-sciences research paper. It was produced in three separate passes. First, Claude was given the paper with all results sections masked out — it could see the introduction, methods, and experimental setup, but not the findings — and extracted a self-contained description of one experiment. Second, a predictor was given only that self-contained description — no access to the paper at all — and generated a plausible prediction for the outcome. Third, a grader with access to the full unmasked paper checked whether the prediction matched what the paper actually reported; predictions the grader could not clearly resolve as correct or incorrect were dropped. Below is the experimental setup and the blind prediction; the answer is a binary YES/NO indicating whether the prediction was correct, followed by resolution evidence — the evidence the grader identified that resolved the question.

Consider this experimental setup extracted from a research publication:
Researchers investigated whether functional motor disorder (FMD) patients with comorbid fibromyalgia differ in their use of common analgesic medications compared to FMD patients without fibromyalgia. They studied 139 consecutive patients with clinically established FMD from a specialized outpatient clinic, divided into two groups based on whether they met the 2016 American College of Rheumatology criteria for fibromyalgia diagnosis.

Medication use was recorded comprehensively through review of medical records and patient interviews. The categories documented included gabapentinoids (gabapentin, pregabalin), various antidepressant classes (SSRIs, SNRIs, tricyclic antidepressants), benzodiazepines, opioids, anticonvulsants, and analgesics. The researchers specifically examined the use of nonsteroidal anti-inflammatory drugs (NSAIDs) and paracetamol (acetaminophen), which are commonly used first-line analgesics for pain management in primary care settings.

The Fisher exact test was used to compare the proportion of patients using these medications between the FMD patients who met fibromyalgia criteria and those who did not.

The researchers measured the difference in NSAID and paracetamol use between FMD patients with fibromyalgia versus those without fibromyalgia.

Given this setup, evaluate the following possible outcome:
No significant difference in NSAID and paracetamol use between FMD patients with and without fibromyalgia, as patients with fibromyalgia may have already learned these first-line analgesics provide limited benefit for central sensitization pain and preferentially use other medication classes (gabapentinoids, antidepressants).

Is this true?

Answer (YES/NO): NO